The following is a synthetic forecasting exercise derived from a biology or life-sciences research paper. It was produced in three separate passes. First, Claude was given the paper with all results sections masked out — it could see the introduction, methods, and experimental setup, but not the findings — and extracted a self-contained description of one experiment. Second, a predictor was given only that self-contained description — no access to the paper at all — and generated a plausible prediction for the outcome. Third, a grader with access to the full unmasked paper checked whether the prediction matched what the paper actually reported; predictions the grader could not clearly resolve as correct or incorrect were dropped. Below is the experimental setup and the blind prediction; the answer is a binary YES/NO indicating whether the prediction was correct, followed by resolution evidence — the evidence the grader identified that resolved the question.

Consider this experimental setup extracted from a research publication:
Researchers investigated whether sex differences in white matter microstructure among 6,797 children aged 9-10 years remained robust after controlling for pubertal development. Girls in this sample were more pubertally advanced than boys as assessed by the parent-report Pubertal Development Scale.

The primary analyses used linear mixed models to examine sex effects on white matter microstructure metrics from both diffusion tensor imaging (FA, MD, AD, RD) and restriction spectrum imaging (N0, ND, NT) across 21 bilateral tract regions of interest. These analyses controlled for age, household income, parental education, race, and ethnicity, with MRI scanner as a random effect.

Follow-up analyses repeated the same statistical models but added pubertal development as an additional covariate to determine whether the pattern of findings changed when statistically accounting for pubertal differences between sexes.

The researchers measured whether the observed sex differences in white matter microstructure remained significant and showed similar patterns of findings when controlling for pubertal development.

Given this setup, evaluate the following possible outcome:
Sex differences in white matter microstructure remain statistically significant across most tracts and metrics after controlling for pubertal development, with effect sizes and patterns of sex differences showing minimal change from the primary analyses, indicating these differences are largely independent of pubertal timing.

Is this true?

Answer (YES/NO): YES